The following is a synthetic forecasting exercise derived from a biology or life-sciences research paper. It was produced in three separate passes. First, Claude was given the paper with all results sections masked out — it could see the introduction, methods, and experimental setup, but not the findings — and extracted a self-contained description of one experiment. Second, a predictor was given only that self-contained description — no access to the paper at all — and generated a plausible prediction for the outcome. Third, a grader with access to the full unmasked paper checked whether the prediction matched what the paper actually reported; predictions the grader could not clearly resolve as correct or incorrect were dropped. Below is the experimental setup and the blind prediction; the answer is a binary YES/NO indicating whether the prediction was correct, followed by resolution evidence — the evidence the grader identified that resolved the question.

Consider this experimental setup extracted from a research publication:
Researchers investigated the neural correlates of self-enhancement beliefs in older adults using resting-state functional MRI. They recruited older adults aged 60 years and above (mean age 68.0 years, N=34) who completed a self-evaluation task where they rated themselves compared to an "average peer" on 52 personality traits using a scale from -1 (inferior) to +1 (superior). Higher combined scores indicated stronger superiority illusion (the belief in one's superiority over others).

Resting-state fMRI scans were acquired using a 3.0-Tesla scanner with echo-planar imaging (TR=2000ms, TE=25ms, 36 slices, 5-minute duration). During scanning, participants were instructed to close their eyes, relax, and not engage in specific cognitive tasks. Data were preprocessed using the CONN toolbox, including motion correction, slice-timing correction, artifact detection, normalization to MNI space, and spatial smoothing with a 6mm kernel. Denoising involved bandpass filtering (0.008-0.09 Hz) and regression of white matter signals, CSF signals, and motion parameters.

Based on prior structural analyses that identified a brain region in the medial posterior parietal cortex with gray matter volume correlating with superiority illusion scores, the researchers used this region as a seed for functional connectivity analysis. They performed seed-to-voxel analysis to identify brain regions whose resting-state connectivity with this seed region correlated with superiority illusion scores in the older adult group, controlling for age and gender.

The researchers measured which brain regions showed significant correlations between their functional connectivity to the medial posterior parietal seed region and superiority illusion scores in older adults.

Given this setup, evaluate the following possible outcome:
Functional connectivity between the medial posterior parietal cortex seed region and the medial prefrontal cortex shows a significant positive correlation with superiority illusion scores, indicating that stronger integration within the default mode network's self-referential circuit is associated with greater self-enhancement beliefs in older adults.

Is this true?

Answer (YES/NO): NO